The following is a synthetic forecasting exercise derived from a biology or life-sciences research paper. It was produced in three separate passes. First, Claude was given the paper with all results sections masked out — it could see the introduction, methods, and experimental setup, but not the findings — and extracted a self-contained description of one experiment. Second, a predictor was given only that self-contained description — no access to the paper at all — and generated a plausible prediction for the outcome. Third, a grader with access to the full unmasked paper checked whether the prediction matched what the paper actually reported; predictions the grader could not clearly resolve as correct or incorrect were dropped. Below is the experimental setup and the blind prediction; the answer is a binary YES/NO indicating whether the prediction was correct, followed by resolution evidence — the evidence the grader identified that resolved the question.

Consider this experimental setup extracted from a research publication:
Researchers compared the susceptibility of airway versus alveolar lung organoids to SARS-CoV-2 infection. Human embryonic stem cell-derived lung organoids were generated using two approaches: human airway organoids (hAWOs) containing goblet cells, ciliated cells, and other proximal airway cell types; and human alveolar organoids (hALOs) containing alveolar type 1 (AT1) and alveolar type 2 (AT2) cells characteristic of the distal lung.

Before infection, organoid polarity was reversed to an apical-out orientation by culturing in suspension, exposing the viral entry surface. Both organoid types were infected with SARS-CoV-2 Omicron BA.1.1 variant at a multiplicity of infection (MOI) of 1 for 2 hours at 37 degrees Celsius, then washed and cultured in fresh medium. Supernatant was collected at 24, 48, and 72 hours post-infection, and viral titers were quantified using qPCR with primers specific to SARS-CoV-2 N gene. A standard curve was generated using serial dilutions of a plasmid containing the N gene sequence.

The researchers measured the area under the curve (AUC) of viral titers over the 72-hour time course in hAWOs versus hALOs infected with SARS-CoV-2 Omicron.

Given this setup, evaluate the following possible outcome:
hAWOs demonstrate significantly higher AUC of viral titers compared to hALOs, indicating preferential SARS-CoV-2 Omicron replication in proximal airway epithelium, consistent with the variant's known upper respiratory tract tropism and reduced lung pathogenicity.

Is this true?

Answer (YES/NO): YES